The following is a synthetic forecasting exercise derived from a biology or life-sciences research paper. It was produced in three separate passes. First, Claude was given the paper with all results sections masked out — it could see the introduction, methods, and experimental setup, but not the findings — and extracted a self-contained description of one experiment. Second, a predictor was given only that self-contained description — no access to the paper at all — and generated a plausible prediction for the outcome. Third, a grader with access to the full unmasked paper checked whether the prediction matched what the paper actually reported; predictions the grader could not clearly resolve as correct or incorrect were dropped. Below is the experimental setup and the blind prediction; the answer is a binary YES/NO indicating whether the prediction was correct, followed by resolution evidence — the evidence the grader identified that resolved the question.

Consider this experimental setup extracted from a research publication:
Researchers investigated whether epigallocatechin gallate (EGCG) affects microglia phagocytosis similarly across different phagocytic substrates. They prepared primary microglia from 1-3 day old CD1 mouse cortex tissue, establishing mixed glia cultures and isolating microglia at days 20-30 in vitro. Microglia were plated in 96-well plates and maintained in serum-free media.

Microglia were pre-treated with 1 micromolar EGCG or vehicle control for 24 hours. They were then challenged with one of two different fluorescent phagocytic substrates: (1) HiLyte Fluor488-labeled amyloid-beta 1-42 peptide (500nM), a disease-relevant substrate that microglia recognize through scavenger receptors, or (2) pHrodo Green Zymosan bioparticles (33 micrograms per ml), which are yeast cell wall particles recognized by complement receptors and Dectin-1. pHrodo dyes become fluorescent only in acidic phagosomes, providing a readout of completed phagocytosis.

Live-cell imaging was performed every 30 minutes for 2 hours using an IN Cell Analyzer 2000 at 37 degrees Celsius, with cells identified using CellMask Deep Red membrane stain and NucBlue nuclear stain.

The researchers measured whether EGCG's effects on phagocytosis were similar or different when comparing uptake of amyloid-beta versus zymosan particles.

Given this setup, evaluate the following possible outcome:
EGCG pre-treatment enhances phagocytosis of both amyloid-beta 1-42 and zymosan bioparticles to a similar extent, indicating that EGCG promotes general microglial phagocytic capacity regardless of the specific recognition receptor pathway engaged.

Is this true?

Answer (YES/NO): NO